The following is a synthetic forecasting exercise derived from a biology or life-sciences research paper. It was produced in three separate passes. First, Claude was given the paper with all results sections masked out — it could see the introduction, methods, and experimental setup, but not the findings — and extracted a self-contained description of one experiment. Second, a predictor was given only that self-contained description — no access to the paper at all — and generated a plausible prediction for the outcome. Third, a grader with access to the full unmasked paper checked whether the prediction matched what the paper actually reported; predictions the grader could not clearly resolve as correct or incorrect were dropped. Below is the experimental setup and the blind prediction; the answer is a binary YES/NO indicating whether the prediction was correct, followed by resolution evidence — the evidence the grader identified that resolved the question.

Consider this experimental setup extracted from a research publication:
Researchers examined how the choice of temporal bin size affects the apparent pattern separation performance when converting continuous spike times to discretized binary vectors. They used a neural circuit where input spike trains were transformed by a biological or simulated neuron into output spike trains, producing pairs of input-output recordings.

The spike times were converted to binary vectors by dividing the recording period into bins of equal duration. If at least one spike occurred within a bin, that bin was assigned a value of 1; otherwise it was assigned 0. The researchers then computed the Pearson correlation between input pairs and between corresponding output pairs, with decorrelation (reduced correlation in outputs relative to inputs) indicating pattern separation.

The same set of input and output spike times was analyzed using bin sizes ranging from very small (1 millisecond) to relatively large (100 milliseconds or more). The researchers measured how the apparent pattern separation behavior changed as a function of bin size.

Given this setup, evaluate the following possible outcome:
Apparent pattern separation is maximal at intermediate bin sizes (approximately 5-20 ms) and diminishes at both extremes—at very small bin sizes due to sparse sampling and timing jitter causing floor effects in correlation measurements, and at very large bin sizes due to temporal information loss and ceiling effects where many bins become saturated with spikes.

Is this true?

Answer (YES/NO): NO